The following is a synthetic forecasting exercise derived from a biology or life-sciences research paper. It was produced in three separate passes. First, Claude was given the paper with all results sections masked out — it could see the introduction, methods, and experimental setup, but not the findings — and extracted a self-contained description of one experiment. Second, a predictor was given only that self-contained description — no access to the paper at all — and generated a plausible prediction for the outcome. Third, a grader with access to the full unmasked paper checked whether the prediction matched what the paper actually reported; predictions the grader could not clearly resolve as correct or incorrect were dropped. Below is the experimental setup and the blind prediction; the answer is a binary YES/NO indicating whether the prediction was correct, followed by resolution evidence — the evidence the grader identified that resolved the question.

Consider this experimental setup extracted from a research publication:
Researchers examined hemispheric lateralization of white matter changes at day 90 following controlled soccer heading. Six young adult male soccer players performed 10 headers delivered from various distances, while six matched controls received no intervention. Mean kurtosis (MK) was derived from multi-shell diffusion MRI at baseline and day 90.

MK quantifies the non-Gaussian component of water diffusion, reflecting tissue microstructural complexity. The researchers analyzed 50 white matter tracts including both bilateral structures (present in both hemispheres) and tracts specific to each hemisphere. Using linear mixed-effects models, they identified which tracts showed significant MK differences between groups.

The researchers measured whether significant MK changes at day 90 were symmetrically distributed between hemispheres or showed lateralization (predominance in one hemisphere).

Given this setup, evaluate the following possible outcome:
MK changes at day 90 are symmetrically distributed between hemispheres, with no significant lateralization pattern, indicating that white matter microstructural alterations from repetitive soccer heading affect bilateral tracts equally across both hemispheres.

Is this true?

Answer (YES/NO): NO